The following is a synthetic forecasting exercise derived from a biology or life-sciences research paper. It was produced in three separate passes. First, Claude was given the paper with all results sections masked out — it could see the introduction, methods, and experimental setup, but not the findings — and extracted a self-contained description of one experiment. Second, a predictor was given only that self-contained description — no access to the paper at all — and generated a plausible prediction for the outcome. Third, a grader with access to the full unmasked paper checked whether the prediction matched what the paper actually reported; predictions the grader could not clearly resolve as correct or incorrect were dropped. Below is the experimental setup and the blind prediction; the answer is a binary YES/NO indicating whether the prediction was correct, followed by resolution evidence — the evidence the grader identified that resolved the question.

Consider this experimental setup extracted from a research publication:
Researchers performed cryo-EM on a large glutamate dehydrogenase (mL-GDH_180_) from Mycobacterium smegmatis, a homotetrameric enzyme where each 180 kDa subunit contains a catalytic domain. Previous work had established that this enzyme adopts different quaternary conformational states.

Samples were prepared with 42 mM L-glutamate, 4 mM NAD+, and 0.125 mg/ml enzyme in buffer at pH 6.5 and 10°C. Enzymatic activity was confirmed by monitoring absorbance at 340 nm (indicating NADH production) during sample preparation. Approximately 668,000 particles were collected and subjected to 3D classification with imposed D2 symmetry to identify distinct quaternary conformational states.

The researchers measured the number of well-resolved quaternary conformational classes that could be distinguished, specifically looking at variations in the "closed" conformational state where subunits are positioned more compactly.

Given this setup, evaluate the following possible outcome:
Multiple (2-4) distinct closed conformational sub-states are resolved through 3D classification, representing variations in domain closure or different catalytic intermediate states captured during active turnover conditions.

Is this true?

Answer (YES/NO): YES